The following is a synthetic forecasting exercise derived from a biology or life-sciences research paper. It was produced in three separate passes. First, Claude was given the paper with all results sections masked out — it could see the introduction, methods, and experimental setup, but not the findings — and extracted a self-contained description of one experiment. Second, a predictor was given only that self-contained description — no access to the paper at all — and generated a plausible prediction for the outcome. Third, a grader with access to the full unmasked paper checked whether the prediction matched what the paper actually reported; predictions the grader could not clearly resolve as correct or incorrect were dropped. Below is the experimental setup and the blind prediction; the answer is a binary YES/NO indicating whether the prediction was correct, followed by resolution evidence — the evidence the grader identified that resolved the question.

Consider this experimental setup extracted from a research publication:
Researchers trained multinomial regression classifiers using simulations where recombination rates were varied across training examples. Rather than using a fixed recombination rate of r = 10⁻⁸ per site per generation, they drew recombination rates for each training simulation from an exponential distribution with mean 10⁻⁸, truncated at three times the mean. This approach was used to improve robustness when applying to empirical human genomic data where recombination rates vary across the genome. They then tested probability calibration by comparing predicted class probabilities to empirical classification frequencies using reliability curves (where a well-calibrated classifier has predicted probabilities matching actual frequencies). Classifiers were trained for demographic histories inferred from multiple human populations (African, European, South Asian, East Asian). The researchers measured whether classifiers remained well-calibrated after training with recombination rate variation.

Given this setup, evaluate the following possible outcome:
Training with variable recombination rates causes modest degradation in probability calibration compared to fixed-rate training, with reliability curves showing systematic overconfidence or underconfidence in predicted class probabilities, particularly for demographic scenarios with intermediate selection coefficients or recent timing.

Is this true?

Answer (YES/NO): NO